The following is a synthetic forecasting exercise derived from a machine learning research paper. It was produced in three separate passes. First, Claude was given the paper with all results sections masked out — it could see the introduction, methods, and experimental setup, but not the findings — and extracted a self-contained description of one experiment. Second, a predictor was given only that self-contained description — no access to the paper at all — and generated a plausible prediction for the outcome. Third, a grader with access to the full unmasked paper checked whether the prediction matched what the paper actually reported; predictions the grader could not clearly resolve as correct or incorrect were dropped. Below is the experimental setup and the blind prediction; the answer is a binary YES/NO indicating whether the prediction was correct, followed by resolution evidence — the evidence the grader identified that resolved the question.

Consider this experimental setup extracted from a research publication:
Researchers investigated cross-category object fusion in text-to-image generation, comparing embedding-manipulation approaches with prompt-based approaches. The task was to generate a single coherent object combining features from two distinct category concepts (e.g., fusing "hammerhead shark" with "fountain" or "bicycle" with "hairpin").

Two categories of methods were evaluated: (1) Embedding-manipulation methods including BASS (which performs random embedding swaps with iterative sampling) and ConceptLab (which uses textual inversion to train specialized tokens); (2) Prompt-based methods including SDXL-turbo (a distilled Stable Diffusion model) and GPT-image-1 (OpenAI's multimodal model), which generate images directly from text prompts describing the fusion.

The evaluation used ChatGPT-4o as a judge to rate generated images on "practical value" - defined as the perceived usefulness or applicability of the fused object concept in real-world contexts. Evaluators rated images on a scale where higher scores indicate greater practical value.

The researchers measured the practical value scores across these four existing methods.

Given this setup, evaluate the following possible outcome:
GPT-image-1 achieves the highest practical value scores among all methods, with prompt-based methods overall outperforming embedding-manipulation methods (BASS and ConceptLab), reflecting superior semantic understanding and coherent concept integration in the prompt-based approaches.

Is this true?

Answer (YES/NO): YES